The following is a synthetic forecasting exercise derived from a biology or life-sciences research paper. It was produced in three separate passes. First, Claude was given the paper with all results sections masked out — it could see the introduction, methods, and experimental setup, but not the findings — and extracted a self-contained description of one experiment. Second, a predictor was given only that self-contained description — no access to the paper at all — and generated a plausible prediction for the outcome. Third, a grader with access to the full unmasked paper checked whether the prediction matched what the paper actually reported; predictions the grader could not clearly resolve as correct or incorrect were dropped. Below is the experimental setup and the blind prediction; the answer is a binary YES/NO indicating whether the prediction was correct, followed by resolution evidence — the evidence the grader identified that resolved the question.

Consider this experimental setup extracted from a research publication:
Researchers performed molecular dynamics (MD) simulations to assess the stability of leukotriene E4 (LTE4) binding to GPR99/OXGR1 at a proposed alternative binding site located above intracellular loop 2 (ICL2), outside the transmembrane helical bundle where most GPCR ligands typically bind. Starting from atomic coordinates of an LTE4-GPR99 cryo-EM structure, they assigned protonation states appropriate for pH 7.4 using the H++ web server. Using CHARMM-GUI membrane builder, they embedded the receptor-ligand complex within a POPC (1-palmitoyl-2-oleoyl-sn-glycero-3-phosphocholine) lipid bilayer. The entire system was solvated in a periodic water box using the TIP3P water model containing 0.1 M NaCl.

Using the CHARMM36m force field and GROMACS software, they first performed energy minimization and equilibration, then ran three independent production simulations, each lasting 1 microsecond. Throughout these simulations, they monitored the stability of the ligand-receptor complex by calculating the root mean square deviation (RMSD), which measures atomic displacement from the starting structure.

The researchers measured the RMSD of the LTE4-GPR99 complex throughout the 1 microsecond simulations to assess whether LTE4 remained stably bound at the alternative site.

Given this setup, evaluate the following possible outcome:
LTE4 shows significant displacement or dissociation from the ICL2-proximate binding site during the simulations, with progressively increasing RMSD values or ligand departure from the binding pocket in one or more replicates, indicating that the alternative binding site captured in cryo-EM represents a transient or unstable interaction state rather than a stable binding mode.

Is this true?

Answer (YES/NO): NO